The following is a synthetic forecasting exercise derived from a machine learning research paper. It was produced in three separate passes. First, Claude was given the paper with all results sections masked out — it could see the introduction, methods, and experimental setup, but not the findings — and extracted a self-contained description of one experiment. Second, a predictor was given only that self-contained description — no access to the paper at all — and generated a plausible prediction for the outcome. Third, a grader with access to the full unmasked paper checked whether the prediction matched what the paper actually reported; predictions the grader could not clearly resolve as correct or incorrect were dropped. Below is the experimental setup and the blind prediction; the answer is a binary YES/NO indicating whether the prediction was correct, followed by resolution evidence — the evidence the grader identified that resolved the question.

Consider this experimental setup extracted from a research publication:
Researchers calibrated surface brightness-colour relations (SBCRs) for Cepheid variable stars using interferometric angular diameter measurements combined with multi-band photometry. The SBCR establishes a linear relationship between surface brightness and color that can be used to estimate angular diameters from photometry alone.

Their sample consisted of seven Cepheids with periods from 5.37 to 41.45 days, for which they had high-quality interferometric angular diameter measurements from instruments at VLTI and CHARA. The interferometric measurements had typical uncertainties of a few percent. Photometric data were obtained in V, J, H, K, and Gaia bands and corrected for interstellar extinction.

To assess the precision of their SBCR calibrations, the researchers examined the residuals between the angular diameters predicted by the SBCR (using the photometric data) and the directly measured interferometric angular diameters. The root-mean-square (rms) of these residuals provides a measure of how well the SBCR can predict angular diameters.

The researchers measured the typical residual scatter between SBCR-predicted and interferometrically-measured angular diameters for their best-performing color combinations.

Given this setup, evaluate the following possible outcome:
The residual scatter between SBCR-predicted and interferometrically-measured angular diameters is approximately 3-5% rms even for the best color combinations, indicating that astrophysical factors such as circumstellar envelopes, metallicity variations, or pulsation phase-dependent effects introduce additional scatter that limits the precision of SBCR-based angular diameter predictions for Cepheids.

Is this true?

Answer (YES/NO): NO